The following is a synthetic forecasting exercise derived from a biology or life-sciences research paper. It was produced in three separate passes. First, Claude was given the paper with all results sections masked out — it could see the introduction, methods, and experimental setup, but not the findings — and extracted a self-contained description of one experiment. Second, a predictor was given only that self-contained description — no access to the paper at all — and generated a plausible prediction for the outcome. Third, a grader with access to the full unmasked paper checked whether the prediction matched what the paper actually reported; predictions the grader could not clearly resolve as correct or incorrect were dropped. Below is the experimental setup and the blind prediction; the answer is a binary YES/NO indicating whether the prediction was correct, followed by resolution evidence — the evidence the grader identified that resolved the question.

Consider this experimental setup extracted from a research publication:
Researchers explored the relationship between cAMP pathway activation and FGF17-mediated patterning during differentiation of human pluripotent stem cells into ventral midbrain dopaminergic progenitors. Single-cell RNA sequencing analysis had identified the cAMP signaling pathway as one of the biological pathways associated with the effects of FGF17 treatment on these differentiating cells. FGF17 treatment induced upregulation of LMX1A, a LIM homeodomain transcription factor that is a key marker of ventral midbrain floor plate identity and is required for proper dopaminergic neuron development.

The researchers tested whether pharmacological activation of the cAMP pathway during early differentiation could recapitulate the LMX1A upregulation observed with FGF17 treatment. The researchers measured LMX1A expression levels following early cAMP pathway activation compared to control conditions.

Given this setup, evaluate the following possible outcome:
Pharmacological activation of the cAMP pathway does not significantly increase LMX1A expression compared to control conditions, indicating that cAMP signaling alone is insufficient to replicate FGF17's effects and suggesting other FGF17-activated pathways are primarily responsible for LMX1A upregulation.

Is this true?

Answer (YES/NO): NO